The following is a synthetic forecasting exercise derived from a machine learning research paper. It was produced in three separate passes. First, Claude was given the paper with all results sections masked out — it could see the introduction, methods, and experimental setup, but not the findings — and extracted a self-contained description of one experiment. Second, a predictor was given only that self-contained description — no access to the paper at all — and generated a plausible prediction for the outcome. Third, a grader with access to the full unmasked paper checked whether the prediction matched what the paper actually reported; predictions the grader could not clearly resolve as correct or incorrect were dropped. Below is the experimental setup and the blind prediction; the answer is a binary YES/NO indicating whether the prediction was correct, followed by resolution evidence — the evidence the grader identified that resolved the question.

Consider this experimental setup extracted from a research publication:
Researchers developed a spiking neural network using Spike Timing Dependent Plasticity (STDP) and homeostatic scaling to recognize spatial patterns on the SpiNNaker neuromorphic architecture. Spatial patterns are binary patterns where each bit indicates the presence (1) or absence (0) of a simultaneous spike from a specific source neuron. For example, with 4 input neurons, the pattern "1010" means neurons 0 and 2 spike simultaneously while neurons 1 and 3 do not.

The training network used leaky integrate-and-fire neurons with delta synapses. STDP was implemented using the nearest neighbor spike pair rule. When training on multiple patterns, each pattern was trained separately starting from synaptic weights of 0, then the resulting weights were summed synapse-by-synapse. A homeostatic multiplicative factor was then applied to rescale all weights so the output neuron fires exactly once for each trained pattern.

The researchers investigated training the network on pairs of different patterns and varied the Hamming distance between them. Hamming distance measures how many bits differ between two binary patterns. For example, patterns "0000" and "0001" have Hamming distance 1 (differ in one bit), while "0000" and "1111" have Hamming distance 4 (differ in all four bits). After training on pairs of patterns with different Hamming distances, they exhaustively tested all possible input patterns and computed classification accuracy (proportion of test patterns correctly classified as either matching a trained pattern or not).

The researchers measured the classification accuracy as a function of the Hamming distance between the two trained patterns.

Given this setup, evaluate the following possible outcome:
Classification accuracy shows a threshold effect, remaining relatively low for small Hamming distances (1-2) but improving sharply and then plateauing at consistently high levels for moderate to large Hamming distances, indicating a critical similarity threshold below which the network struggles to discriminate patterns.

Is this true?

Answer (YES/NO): NO